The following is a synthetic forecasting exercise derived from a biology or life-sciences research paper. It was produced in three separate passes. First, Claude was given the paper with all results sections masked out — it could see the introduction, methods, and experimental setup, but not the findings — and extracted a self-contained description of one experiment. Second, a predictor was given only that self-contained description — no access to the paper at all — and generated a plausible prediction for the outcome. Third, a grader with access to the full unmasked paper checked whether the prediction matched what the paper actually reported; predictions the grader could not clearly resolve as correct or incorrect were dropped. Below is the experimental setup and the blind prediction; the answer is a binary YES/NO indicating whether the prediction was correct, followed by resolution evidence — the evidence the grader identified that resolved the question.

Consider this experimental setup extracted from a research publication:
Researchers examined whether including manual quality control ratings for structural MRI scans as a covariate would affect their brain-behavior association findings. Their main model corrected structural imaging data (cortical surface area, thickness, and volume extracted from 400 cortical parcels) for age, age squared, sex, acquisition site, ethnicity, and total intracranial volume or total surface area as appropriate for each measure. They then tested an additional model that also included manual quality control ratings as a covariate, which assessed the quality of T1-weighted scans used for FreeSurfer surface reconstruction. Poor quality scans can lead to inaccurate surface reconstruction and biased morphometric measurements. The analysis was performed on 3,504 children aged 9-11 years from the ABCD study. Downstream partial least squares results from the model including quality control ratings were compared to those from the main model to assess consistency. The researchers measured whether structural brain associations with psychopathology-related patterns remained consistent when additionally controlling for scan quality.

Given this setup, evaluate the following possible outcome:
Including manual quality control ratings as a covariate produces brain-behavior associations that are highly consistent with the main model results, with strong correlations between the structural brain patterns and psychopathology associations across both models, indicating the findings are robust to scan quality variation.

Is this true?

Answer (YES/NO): YES